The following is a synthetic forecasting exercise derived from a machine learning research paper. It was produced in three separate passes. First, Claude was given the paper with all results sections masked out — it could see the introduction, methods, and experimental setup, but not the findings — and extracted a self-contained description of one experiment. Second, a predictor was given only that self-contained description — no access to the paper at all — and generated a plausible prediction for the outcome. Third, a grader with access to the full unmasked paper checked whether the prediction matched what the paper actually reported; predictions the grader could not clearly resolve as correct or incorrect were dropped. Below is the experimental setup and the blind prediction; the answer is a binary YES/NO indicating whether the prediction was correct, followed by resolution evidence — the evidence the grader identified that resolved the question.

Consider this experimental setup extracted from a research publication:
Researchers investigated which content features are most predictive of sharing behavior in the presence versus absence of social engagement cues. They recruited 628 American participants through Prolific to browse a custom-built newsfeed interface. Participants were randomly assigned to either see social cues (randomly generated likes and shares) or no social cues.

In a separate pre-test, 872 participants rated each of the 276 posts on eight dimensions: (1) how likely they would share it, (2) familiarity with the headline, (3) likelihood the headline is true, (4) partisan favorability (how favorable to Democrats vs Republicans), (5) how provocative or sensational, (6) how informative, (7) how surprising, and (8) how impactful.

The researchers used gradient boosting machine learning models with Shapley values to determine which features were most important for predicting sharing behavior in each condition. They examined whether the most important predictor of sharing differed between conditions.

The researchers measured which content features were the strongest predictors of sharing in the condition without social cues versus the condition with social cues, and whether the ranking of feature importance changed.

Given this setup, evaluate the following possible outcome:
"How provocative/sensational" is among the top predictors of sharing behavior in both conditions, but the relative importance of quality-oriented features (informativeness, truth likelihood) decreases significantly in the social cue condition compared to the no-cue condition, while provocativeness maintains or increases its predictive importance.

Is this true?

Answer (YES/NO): NO